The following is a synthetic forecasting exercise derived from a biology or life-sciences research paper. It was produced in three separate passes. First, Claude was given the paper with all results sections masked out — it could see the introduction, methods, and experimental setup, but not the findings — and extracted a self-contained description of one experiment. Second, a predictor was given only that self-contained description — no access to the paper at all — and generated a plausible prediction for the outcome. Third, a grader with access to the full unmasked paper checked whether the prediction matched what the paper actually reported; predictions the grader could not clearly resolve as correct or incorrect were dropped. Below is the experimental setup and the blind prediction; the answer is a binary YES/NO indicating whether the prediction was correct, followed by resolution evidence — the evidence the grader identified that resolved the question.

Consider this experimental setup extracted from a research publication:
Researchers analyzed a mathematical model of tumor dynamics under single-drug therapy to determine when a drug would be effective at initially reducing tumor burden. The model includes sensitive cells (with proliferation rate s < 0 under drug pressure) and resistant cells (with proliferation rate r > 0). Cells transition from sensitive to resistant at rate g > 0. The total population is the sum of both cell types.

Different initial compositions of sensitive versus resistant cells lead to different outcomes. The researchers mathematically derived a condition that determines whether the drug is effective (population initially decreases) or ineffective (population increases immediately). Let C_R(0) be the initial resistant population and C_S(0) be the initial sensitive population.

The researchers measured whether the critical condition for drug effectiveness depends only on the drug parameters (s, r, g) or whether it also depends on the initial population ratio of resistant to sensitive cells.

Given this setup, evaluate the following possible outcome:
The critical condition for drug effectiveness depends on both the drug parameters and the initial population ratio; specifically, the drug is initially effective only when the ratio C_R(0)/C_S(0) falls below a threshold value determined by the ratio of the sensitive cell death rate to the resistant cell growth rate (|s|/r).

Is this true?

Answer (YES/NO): YES